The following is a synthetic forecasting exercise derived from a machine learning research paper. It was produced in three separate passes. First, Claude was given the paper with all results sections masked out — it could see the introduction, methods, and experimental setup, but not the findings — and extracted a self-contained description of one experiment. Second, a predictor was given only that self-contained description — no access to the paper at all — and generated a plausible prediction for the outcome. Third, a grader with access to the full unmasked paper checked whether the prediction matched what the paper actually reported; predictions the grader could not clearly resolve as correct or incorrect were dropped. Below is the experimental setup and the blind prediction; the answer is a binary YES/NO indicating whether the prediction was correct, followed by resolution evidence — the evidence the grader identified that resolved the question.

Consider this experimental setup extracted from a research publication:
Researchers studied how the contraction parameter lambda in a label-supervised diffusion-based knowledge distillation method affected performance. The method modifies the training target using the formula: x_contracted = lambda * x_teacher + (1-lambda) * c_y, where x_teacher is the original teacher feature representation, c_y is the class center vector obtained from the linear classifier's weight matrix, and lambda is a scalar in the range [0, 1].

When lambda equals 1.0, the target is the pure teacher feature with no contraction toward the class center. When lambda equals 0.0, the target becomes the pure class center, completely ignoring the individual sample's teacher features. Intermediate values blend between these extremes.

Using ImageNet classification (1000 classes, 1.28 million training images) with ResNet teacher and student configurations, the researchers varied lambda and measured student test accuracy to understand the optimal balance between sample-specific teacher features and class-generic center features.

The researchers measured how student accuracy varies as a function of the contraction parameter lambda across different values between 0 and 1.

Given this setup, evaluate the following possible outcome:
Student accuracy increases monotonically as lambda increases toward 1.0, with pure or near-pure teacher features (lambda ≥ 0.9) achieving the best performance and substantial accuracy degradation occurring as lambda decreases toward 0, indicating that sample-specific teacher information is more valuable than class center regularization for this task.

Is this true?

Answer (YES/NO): NO